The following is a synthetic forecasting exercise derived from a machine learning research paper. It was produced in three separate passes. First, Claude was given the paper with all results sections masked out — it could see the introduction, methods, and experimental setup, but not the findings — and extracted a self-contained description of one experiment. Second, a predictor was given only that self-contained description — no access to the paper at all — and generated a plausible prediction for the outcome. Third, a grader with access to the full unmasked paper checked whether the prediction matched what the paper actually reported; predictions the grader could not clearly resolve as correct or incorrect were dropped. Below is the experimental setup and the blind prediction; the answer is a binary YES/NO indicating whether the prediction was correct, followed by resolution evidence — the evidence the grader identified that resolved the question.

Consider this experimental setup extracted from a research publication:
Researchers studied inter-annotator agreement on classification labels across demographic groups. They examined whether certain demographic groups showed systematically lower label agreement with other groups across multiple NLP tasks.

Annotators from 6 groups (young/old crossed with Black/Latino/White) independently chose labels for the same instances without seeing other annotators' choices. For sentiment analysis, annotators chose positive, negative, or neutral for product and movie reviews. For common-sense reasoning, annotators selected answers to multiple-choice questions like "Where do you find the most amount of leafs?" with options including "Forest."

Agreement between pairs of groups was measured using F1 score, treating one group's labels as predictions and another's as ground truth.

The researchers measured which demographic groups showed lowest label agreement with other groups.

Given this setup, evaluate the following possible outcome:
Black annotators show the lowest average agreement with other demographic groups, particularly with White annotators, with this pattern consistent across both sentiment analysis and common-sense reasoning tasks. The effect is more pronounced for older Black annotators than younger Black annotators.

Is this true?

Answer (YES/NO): NO